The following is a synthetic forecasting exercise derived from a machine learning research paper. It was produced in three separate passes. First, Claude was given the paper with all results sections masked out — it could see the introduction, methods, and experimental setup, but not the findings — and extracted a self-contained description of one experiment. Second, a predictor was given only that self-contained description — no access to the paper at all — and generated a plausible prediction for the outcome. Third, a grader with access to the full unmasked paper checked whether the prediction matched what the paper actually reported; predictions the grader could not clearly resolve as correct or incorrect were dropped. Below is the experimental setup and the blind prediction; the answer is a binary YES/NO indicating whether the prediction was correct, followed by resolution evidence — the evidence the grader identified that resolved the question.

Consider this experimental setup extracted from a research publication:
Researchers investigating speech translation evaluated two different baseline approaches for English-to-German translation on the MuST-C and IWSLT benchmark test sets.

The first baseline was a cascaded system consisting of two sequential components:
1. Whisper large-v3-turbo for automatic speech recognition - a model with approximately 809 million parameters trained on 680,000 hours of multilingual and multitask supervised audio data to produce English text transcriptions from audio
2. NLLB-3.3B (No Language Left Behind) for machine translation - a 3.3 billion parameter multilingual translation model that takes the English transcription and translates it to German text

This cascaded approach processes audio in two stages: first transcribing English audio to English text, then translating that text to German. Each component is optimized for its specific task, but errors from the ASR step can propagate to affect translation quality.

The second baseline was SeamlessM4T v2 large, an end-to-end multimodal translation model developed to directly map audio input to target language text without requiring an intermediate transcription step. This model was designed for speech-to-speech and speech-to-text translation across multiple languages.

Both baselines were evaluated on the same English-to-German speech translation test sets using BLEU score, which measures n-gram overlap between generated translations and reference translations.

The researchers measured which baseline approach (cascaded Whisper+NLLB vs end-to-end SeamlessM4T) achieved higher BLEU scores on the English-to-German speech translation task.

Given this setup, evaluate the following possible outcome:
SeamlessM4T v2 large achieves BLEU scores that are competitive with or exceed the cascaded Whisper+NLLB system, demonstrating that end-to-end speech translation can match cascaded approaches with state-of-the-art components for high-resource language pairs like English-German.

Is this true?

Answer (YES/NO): NO